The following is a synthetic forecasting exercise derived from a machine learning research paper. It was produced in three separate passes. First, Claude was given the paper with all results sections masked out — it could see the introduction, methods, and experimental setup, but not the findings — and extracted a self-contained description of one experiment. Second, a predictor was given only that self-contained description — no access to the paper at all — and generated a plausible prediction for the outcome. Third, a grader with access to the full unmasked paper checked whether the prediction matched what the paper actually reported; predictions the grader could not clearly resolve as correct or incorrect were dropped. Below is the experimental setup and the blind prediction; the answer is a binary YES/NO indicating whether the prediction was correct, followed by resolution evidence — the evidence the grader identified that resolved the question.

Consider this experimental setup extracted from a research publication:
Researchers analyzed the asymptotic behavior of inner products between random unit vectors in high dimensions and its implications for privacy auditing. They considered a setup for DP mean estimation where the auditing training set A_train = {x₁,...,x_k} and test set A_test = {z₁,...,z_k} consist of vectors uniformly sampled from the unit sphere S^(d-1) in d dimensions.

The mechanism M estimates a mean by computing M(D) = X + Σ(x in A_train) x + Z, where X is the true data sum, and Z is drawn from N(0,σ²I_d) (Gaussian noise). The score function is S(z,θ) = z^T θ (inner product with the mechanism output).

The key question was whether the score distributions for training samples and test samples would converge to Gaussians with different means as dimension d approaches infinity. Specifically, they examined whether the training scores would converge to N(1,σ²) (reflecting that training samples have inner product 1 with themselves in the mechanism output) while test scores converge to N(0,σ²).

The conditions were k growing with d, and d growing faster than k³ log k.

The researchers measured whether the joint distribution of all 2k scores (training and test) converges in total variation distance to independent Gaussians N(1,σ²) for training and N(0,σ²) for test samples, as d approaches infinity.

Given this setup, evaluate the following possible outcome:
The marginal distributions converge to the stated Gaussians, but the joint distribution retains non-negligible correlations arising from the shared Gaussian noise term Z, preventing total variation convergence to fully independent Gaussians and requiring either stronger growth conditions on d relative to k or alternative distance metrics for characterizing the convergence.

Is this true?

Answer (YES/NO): NO